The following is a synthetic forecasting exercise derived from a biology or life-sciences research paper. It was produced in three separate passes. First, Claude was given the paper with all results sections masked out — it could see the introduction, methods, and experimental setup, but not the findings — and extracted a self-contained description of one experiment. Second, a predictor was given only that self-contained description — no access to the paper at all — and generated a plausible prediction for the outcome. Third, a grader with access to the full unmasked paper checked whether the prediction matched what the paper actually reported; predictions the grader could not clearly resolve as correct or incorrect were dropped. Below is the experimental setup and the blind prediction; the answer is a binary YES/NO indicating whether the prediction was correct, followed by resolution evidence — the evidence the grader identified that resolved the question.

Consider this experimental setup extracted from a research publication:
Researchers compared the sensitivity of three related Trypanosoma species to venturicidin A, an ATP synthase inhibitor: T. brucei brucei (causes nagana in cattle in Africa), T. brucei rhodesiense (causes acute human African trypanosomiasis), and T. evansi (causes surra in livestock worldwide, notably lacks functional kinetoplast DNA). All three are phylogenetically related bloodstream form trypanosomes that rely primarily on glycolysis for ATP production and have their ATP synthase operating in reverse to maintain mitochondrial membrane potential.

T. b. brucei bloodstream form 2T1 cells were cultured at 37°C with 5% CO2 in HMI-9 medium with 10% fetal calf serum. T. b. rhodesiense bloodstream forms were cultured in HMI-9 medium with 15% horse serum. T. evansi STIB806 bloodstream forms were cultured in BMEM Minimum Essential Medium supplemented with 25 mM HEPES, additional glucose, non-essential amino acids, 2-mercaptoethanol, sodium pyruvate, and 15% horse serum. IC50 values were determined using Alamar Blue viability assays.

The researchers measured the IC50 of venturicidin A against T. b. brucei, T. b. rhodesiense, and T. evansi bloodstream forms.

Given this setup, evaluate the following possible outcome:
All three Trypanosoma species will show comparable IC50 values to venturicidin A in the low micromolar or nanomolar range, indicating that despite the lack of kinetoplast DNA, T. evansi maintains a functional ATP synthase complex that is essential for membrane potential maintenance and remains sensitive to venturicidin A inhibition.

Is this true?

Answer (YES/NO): NO